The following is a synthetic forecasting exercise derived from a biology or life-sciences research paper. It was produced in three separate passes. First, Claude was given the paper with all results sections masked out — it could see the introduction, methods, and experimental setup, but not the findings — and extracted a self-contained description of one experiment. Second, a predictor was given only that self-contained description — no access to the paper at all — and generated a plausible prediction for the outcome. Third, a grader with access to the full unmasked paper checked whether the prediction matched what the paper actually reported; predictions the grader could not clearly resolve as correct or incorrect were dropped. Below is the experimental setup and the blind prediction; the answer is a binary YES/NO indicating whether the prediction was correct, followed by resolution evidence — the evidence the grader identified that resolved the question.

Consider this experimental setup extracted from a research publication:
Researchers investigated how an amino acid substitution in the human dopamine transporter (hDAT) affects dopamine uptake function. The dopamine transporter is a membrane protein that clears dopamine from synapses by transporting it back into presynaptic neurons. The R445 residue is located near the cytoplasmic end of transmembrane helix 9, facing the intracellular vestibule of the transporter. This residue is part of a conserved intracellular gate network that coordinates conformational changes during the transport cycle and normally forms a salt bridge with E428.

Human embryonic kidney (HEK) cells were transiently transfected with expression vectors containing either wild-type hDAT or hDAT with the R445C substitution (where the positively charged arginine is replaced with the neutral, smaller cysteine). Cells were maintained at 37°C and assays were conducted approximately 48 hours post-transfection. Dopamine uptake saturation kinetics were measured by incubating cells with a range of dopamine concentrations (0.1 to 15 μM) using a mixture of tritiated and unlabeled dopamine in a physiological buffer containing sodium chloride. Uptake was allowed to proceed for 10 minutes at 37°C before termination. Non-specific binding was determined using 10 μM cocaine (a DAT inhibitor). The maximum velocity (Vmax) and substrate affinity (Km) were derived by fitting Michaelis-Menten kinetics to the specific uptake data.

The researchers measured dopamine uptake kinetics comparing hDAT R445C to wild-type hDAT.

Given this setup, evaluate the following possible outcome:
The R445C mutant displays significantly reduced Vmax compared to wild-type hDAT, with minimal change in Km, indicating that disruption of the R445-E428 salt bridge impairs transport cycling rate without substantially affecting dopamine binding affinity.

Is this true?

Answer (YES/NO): NO